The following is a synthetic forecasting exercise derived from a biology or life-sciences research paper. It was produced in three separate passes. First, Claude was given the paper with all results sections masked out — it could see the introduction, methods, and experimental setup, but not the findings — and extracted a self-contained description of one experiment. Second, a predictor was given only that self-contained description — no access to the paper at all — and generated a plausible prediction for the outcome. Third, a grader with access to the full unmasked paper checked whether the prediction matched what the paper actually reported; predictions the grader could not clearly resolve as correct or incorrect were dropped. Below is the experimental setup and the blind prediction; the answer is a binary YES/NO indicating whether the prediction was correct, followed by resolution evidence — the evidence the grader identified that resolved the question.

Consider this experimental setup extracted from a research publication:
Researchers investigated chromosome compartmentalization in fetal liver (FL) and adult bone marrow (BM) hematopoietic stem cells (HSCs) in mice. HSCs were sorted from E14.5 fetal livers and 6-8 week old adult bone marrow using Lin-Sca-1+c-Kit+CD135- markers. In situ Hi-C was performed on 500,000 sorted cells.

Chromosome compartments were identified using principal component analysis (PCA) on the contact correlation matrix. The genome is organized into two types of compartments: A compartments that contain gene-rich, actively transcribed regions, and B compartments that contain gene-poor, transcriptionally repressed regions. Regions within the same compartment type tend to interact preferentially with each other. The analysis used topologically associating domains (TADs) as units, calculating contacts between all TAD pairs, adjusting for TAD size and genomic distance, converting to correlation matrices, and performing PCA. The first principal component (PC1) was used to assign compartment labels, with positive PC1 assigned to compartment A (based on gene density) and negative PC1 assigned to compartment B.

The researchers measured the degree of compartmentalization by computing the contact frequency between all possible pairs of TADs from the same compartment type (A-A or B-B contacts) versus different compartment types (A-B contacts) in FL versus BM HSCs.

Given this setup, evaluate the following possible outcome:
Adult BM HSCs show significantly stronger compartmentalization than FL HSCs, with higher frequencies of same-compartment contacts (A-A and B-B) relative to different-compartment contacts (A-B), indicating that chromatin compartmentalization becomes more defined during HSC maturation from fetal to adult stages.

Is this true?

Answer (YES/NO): YES